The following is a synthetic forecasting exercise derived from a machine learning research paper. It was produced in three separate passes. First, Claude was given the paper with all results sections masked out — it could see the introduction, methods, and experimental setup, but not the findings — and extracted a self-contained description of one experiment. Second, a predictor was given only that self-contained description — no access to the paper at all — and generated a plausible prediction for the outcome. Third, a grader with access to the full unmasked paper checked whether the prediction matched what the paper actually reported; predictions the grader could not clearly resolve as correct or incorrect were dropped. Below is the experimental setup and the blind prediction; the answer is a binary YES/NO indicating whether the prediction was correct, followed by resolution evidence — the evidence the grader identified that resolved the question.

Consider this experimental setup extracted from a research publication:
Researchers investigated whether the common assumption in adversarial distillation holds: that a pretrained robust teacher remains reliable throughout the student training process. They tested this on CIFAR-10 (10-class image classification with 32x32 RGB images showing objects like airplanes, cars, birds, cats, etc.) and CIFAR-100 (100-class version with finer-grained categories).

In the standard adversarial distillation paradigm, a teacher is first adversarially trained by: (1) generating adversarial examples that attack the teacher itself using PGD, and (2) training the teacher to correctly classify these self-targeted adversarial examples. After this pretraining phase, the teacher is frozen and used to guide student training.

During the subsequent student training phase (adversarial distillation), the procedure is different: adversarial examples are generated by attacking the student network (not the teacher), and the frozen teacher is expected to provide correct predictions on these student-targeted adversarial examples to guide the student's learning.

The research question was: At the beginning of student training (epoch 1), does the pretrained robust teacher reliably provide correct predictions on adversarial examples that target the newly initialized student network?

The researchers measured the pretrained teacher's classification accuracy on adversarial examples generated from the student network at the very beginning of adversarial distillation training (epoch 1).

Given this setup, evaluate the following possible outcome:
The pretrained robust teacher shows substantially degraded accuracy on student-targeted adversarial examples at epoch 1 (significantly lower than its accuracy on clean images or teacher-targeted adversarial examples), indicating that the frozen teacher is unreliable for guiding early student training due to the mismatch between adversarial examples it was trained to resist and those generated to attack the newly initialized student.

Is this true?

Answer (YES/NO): NO